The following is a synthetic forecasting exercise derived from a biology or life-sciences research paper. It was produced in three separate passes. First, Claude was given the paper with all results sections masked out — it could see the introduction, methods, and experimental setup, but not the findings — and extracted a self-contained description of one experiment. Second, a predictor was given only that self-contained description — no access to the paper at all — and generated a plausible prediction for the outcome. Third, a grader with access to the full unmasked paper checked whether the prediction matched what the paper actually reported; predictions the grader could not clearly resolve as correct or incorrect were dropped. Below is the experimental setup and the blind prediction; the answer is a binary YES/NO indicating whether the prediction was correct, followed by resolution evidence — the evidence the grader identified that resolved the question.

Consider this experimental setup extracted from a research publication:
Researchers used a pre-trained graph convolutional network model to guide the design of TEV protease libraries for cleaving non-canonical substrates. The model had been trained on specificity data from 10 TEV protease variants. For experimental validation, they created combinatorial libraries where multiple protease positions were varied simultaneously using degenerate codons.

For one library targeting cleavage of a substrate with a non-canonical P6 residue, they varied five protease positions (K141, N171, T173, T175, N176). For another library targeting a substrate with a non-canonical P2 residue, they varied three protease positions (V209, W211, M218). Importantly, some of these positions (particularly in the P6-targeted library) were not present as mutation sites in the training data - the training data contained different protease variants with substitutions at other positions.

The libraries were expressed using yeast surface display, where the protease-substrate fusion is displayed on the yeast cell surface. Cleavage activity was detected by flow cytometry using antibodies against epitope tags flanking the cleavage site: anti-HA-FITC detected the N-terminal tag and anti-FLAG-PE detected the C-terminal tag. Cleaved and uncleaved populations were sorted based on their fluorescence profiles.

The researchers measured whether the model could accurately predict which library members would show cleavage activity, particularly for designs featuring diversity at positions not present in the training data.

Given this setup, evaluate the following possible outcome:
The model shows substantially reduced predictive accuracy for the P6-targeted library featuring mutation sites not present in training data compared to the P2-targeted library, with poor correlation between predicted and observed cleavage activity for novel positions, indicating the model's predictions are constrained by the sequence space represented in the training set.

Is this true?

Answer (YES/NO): NO